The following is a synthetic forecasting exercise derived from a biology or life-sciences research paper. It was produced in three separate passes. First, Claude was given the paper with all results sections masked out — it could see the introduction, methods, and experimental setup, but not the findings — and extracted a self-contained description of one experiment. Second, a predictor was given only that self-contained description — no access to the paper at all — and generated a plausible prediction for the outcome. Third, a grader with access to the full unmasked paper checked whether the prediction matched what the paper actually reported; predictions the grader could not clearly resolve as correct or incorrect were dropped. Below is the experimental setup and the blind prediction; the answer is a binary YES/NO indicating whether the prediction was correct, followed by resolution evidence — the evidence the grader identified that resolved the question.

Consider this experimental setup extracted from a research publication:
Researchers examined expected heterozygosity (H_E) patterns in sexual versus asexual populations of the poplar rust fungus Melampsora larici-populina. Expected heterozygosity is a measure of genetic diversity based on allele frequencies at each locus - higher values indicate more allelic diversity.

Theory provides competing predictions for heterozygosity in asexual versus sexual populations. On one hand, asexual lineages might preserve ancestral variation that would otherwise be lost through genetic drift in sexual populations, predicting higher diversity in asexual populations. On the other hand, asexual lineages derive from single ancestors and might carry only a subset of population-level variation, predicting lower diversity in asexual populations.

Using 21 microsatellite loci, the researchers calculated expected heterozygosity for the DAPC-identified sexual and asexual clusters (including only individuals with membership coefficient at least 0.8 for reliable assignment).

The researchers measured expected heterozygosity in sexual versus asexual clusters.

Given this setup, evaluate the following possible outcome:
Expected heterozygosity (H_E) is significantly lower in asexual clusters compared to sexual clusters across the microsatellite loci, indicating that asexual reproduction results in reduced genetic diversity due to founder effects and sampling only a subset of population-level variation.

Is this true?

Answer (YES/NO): YES